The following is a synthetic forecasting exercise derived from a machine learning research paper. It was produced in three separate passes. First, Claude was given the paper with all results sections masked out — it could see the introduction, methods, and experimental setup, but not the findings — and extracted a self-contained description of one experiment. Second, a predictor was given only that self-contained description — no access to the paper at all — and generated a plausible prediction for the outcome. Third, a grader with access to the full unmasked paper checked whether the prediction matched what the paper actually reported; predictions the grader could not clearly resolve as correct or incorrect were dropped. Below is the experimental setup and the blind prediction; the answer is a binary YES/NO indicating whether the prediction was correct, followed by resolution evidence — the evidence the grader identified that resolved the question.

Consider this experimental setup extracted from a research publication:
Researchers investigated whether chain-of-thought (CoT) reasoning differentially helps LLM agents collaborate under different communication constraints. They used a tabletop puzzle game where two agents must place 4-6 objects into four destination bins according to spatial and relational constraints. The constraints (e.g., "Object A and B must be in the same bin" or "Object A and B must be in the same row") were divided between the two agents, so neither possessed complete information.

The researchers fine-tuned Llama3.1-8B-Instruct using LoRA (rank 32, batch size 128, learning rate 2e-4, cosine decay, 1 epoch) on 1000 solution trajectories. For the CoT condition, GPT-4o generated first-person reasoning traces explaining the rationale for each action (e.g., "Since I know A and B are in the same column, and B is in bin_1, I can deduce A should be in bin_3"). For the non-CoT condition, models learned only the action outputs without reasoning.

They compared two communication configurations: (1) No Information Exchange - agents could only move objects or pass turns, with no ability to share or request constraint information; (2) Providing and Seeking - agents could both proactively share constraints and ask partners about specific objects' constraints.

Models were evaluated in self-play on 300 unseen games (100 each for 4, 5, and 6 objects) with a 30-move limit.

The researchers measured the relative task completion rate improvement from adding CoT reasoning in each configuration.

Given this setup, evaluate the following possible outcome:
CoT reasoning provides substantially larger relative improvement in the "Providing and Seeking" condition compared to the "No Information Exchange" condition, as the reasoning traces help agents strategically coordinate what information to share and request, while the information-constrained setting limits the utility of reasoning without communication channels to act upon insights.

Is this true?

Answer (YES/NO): YES